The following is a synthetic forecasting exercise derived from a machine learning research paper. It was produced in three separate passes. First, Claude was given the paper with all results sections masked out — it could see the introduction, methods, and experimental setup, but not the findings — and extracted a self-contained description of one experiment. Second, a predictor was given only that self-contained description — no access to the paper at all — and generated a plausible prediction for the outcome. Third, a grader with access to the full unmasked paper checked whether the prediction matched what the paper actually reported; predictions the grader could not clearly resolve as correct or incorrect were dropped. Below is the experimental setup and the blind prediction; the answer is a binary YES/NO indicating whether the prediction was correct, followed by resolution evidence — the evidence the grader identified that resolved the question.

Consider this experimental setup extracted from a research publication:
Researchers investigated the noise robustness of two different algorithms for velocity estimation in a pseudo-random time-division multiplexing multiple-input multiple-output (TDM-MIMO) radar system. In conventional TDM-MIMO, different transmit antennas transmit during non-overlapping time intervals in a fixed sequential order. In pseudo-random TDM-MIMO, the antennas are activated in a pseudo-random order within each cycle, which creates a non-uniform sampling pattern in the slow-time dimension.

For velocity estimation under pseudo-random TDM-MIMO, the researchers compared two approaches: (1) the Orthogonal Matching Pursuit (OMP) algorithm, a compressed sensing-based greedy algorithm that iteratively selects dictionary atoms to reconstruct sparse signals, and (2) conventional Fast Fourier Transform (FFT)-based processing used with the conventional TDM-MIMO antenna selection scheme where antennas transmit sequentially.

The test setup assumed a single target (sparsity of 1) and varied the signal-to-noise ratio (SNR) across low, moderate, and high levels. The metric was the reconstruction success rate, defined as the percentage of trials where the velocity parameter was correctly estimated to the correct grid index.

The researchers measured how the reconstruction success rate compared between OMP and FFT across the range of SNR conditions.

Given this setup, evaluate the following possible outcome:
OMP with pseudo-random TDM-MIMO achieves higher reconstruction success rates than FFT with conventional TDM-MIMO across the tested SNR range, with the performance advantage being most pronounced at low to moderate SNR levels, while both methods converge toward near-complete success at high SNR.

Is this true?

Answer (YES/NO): NO